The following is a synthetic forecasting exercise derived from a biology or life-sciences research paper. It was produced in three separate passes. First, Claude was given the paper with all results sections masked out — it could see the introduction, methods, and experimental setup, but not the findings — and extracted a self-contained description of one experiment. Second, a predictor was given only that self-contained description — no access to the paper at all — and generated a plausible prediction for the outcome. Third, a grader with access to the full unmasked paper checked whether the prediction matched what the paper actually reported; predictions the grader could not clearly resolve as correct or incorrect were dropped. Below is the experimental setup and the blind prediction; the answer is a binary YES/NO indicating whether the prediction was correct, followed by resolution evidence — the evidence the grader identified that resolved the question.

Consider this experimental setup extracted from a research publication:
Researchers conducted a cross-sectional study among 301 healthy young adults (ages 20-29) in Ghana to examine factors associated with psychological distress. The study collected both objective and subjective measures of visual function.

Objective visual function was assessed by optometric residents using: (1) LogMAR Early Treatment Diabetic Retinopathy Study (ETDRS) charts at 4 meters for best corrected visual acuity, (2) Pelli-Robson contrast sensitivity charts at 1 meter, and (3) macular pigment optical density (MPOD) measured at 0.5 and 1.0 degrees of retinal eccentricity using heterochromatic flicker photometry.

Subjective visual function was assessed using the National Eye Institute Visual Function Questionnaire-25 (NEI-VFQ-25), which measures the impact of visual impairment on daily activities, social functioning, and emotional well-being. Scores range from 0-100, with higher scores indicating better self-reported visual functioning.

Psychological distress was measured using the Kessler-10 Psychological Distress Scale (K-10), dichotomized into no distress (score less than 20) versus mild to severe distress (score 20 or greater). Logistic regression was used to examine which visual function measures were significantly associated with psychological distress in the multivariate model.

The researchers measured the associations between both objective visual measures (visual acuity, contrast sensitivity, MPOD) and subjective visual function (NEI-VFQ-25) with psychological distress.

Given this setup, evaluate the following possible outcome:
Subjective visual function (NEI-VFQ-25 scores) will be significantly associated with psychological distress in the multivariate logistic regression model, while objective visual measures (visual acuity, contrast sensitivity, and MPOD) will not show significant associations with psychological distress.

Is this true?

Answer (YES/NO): YES